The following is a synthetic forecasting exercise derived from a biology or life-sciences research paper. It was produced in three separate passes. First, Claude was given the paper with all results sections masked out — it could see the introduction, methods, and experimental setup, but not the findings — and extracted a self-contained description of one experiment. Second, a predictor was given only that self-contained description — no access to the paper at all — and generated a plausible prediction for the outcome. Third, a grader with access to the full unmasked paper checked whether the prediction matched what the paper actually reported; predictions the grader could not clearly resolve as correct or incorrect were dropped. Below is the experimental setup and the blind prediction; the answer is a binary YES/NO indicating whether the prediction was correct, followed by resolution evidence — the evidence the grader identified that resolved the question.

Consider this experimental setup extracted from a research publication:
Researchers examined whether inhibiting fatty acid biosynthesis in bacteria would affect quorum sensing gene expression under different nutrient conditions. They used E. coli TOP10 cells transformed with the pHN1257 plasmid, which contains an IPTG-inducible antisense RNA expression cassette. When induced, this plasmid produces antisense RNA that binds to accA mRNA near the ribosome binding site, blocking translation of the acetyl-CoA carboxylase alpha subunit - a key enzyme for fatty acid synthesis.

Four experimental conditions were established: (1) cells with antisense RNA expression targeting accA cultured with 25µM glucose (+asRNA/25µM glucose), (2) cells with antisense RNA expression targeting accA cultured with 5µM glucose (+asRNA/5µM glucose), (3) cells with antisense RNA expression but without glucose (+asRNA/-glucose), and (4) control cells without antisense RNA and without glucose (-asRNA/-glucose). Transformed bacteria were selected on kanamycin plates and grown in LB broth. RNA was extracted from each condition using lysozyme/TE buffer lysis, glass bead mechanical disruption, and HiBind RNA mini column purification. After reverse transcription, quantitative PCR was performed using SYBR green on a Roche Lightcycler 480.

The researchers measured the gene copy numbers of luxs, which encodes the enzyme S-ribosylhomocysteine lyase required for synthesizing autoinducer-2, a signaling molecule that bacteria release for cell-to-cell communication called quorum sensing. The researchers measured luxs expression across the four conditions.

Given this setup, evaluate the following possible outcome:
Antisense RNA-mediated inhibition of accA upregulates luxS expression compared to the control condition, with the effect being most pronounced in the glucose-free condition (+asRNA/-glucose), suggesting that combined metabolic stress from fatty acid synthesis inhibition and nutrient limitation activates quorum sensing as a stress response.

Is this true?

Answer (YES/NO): NO